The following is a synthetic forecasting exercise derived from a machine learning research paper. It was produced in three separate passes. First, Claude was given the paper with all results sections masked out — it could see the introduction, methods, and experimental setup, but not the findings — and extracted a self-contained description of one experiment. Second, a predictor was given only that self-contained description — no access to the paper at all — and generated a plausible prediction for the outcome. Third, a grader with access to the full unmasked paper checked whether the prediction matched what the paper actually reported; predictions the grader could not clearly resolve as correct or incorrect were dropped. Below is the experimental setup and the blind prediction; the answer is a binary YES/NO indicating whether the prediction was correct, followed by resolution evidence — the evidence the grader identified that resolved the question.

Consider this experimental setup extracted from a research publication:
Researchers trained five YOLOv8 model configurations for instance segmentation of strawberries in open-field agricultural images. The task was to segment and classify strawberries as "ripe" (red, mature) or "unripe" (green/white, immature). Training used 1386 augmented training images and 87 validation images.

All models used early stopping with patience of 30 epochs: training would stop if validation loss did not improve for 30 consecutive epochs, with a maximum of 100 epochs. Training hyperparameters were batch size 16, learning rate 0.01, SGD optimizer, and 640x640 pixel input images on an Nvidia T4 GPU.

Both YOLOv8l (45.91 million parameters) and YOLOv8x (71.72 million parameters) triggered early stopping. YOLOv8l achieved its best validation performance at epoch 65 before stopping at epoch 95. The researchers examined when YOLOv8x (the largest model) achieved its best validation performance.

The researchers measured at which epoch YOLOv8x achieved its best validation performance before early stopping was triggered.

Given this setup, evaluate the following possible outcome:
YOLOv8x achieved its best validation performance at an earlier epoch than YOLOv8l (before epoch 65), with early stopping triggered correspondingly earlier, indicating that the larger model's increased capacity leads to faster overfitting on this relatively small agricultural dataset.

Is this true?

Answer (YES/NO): YES